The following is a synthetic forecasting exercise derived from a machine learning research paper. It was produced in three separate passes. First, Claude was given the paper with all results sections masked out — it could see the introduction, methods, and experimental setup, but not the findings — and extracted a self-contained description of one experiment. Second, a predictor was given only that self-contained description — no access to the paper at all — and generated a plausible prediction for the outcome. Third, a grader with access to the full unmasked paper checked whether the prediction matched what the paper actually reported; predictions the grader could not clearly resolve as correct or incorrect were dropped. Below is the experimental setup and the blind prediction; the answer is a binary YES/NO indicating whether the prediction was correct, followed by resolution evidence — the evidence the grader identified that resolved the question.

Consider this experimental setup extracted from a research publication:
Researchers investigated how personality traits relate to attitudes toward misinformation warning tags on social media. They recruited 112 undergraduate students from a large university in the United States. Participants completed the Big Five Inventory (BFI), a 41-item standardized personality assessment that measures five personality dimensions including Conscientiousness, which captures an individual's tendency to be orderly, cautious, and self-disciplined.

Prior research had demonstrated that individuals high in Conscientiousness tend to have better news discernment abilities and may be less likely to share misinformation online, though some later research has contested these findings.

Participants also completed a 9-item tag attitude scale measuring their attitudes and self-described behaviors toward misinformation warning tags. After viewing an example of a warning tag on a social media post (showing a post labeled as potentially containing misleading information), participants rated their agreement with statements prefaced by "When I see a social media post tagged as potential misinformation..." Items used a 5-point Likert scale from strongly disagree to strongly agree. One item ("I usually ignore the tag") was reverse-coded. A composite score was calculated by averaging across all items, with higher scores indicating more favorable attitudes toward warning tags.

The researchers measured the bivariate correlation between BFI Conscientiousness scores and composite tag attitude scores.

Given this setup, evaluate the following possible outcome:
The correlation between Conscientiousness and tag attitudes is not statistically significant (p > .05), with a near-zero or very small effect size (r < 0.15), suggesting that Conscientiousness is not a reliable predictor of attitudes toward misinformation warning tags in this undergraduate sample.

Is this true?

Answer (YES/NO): NO